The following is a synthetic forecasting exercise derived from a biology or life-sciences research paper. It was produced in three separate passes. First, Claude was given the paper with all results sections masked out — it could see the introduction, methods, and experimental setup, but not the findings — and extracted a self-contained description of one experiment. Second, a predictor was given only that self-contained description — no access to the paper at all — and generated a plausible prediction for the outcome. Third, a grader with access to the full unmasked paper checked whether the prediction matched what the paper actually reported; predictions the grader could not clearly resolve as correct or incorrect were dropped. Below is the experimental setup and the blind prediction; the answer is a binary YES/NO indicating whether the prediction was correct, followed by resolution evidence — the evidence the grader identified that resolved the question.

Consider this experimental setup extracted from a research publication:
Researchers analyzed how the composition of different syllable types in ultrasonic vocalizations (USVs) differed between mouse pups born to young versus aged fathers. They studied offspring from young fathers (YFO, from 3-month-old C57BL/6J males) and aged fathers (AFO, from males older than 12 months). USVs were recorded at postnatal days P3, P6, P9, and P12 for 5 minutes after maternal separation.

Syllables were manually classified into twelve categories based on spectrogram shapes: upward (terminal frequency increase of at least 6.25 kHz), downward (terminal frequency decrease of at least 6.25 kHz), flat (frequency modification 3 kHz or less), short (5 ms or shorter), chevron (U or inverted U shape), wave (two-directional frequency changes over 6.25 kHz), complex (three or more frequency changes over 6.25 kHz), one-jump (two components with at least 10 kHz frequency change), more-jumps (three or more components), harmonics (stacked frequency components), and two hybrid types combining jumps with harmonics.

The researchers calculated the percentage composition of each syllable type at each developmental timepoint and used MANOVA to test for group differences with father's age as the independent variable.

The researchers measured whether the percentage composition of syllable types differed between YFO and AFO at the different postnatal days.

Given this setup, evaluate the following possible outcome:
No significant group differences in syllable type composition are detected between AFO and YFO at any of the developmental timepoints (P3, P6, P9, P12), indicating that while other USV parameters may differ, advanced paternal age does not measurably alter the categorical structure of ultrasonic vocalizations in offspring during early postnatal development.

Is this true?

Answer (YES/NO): NO